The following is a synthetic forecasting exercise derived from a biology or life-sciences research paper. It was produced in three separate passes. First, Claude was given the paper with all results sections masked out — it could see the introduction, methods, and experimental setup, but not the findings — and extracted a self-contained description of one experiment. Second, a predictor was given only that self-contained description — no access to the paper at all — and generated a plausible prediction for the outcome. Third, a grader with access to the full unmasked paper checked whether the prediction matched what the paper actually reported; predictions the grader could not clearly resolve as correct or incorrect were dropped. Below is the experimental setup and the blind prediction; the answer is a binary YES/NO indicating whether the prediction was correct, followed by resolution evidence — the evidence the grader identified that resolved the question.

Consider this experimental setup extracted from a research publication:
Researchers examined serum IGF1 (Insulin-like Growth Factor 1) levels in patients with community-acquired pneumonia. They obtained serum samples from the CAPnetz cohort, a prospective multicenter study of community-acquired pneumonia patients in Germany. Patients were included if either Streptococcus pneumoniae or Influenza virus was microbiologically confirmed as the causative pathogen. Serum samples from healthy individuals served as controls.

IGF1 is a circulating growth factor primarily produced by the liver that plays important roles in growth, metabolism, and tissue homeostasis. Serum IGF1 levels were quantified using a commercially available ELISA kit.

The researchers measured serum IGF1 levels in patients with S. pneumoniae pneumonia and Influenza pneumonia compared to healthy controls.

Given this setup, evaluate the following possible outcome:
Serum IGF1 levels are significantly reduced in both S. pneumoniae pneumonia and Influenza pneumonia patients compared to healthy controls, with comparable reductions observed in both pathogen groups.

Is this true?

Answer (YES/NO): NO